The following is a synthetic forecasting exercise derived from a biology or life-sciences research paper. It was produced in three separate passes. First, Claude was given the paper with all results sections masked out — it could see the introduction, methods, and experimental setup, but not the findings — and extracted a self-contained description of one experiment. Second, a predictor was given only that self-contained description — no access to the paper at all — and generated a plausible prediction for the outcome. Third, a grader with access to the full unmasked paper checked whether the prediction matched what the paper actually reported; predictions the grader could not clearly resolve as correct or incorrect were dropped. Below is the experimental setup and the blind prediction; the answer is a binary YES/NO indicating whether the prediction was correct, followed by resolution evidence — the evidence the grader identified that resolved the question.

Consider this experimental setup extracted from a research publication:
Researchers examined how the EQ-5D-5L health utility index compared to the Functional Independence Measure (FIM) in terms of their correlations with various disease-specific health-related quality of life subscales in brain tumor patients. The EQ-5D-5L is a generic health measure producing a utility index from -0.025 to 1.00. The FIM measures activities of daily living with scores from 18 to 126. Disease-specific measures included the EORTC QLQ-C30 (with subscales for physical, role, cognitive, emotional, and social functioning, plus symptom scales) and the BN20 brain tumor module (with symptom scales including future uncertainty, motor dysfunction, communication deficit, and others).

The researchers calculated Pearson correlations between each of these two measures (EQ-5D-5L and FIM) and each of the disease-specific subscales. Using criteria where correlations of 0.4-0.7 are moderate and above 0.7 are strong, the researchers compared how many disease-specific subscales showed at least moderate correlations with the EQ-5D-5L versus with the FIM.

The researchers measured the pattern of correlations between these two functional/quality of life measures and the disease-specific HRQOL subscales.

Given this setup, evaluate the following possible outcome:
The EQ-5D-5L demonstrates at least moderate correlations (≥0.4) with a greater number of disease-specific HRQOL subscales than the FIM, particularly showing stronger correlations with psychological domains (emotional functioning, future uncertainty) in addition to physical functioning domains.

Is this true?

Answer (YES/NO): NO